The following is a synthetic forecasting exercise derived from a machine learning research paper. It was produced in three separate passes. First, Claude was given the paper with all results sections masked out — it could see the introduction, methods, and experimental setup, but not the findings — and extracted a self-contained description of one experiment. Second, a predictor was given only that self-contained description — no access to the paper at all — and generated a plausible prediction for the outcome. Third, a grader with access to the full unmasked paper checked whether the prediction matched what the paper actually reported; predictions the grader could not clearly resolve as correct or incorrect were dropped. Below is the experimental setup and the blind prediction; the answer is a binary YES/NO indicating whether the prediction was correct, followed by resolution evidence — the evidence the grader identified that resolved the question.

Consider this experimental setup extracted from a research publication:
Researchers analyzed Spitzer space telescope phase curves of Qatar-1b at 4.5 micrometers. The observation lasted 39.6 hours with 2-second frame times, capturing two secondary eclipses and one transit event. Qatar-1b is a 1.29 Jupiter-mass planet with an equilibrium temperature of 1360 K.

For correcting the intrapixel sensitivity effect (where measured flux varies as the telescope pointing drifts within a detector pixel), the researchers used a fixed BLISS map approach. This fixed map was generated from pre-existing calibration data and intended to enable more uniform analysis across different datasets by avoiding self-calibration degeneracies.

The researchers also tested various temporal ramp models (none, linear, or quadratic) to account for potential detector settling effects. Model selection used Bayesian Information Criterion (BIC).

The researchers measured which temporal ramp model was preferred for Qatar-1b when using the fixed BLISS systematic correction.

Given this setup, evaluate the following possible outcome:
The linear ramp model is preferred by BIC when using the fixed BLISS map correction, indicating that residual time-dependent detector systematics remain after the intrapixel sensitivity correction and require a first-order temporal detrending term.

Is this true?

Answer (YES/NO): NO